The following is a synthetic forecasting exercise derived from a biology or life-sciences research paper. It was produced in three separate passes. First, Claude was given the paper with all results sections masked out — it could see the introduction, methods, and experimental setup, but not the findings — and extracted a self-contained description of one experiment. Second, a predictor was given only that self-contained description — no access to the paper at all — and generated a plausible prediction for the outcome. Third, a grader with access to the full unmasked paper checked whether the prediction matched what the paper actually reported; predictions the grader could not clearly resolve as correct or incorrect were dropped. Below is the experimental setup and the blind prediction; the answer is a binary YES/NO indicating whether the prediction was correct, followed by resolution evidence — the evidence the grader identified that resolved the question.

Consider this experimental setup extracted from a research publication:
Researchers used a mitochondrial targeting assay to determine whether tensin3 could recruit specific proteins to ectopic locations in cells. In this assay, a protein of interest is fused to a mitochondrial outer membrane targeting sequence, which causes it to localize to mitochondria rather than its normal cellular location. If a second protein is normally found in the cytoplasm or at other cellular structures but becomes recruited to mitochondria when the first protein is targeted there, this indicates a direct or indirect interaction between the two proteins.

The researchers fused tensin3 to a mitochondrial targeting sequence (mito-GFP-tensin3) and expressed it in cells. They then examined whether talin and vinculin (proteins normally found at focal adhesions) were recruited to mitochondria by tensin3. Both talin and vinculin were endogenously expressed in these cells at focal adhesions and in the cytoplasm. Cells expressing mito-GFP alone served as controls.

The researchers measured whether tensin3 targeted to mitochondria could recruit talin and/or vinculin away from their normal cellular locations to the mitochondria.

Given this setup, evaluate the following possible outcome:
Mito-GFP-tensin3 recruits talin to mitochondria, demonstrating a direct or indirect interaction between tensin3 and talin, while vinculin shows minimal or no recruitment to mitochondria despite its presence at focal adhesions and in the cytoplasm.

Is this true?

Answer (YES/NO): NO